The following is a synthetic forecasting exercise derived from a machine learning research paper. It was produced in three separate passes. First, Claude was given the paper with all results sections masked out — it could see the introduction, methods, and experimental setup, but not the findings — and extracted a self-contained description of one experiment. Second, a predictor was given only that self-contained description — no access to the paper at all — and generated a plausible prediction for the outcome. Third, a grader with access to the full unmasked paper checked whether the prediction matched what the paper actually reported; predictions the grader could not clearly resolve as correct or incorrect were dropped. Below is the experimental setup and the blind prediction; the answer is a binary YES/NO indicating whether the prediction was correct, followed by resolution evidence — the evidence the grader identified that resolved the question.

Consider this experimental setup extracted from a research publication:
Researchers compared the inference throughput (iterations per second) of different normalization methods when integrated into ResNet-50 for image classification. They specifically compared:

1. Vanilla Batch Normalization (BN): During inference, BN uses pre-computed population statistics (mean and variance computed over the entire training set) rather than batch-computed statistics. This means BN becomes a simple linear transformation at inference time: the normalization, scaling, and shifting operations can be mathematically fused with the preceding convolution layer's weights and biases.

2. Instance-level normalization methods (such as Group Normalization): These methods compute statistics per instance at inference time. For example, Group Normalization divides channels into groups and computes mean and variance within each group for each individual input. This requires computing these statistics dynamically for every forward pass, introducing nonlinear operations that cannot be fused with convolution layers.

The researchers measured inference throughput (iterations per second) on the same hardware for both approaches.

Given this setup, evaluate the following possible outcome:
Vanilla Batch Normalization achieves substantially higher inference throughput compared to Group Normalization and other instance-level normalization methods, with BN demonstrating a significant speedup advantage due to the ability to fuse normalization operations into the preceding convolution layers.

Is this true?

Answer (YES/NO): YES